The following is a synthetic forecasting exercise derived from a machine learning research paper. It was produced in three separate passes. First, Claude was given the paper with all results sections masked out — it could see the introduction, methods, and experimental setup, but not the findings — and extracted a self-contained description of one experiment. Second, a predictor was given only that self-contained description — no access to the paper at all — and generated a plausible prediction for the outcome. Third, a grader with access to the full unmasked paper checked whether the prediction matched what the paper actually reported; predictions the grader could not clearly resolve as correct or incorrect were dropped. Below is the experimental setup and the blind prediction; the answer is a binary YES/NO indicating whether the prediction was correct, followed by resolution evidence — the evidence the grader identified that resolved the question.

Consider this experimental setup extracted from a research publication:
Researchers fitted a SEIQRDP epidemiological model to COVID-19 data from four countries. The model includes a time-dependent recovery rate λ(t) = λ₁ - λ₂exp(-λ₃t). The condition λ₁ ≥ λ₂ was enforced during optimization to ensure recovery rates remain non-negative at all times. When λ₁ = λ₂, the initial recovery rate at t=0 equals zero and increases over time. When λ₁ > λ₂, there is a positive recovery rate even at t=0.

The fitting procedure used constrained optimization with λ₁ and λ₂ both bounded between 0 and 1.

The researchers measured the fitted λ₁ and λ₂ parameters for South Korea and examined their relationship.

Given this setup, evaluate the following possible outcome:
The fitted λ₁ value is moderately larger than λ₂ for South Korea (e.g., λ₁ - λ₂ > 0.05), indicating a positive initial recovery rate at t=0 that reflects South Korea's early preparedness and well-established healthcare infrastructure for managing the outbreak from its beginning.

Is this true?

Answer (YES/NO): NO